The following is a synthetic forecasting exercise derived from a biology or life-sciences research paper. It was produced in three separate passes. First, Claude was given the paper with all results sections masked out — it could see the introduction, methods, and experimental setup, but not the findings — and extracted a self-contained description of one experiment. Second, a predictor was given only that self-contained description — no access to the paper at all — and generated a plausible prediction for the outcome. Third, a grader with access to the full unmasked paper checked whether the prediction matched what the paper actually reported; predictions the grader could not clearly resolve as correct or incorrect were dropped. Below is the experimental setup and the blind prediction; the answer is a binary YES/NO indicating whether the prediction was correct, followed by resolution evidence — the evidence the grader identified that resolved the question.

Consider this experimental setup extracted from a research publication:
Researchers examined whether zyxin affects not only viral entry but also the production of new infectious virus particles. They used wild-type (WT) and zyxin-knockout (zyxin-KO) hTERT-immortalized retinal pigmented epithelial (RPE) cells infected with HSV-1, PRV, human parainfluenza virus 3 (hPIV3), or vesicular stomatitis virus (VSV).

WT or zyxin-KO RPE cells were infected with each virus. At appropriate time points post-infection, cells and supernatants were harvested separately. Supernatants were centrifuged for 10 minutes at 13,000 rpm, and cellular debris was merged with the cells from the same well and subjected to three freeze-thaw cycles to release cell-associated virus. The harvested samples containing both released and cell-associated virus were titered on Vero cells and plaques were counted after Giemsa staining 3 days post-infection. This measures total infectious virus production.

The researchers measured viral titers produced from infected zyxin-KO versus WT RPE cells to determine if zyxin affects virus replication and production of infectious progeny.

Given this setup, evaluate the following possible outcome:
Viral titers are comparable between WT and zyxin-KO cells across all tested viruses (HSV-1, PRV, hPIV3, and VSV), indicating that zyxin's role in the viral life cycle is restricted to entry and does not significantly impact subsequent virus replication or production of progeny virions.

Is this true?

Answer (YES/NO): NO